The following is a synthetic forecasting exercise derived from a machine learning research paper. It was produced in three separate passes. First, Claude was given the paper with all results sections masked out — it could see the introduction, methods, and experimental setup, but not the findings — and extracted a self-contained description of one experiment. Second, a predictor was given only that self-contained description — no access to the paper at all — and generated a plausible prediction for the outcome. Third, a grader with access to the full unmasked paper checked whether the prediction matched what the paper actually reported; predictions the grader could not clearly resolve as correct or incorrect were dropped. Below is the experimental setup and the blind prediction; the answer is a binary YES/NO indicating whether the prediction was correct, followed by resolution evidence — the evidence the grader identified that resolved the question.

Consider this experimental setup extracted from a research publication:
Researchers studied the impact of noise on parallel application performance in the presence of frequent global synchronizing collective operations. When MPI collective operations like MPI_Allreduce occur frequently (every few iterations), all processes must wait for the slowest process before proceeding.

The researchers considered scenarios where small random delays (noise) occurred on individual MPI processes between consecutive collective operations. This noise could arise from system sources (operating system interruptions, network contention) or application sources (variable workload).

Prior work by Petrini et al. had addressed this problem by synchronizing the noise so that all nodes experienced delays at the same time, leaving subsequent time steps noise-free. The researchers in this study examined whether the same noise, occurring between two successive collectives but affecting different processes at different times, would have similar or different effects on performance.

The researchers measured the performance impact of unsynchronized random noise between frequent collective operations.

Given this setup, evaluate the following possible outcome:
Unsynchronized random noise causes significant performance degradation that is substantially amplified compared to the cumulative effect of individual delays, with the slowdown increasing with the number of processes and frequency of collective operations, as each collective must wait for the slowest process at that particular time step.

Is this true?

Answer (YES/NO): YES